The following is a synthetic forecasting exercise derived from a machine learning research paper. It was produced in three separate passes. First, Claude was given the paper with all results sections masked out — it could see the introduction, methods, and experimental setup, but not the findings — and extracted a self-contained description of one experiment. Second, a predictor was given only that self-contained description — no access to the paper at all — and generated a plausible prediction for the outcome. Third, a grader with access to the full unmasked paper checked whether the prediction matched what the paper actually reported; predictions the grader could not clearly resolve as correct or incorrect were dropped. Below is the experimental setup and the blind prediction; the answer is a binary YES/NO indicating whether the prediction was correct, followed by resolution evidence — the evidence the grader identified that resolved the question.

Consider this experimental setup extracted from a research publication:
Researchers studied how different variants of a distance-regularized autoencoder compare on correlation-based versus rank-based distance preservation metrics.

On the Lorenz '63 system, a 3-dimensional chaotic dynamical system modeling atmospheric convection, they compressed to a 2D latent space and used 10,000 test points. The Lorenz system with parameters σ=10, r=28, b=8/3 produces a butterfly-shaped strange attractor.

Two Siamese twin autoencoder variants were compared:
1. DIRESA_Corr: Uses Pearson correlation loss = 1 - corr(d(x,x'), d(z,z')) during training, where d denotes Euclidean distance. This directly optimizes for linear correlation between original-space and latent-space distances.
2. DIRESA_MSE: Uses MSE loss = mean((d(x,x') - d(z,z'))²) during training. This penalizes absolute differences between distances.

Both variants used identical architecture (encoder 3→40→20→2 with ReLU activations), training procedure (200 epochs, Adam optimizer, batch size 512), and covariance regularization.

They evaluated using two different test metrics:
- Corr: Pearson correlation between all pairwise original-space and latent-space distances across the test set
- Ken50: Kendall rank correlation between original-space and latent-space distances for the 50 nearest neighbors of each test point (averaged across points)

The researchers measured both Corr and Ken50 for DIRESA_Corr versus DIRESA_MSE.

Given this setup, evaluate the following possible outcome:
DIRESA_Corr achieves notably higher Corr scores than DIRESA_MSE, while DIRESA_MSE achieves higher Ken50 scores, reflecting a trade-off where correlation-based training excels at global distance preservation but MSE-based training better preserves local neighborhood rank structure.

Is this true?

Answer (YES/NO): NO